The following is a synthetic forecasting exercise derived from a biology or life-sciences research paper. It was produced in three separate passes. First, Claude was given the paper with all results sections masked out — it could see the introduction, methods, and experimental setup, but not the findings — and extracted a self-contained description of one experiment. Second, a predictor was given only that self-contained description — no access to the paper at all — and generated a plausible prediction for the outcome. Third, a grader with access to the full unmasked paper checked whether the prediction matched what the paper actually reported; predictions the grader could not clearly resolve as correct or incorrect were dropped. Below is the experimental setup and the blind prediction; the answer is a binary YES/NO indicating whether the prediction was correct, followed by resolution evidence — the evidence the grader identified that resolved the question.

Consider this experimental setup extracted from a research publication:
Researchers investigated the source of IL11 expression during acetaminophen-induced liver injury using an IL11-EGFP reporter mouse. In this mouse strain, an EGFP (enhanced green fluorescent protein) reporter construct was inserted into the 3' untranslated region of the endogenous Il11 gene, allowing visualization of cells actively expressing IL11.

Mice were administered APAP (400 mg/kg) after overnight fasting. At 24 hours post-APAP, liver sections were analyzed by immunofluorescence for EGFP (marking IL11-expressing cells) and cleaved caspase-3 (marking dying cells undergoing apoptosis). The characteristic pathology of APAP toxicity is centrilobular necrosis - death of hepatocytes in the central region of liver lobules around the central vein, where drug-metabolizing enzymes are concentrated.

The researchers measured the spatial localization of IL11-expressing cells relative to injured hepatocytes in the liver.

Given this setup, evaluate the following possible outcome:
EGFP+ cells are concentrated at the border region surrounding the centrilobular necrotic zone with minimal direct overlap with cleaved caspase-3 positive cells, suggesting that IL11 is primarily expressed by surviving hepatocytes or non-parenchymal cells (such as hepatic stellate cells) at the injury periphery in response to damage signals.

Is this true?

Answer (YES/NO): NO